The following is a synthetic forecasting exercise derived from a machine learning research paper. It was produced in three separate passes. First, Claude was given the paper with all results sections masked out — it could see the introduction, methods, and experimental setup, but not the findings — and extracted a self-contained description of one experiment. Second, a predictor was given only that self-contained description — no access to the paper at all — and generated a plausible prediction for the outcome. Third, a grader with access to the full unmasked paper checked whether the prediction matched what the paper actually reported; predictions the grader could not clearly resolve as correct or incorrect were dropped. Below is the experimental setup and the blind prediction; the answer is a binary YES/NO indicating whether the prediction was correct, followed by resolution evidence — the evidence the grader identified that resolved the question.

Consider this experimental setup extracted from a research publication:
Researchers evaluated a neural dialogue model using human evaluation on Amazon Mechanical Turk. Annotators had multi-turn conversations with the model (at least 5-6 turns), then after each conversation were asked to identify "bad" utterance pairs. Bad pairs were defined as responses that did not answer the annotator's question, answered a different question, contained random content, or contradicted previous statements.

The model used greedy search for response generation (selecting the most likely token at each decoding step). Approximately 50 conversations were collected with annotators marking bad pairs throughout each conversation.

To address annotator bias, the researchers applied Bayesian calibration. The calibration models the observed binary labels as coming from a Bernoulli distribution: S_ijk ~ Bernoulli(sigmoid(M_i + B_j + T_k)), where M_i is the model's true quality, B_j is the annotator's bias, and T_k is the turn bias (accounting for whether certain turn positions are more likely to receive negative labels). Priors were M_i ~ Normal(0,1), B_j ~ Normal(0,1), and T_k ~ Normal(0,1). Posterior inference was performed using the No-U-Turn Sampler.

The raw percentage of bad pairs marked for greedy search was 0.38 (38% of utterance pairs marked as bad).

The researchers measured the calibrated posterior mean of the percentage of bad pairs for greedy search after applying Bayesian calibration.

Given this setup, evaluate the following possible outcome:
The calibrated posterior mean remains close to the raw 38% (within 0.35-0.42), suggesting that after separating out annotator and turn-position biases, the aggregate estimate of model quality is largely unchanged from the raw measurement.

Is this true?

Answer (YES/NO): NO